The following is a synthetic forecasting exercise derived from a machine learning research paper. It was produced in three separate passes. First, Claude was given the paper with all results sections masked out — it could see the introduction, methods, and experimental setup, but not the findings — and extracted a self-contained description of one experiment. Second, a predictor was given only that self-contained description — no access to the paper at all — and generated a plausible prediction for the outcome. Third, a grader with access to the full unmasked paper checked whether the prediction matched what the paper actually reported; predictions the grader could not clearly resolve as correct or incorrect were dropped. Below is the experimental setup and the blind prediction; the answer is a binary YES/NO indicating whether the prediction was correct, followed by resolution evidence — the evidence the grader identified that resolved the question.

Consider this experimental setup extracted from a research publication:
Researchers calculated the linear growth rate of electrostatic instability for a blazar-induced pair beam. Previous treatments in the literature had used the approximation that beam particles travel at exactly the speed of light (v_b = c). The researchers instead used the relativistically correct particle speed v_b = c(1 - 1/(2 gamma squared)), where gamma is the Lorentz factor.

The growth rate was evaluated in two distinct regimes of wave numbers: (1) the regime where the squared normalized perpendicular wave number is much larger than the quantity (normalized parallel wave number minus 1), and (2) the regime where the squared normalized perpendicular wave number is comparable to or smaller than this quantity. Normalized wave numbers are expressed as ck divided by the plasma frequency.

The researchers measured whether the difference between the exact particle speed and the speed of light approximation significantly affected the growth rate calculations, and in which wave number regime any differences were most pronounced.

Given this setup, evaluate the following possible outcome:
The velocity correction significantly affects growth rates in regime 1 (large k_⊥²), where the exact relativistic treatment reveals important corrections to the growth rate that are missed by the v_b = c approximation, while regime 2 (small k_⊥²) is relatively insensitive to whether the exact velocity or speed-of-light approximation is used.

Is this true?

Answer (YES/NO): NO